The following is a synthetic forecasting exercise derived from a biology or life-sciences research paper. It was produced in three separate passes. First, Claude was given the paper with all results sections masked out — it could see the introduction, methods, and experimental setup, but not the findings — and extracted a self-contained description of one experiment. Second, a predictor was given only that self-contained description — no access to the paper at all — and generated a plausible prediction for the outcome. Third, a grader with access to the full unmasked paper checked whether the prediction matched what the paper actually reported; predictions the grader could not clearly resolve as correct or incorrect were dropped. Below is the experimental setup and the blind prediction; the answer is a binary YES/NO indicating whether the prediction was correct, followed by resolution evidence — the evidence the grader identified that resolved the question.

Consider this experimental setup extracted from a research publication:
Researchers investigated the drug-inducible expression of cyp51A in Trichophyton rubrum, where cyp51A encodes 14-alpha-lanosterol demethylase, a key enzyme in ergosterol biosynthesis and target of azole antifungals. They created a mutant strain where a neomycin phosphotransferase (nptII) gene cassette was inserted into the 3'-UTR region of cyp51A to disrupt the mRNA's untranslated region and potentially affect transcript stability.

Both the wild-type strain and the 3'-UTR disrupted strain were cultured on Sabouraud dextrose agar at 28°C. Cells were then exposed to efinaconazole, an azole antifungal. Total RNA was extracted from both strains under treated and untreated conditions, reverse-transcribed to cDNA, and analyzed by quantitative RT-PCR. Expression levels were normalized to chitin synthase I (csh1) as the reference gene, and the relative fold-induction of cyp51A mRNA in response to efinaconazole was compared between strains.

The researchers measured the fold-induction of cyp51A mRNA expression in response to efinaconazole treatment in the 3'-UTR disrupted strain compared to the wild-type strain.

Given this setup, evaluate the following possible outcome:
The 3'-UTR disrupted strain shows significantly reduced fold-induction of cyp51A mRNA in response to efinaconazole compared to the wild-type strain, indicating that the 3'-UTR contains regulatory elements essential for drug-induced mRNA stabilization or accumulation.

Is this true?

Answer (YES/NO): YES